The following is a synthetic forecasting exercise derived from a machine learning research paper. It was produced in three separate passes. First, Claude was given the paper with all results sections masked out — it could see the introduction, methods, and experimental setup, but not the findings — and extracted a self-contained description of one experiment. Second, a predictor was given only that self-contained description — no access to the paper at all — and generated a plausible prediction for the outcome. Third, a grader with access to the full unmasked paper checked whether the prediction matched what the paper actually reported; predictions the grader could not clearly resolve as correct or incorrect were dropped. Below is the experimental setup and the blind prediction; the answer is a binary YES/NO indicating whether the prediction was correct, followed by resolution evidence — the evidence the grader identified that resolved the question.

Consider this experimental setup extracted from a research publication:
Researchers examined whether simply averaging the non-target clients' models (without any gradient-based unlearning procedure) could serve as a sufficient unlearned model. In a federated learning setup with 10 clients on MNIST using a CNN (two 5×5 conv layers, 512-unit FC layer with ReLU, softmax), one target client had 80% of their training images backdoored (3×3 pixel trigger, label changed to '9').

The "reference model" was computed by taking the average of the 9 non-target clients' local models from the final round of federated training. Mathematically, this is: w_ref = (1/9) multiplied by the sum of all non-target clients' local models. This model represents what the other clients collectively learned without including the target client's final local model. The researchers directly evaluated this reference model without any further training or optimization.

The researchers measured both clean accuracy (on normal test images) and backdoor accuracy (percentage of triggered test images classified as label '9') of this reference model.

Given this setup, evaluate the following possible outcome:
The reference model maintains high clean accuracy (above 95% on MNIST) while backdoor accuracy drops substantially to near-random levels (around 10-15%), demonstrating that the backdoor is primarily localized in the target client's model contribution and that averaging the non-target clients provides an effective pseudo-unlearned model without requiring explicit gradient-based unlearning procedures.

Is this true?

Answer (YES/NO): NO